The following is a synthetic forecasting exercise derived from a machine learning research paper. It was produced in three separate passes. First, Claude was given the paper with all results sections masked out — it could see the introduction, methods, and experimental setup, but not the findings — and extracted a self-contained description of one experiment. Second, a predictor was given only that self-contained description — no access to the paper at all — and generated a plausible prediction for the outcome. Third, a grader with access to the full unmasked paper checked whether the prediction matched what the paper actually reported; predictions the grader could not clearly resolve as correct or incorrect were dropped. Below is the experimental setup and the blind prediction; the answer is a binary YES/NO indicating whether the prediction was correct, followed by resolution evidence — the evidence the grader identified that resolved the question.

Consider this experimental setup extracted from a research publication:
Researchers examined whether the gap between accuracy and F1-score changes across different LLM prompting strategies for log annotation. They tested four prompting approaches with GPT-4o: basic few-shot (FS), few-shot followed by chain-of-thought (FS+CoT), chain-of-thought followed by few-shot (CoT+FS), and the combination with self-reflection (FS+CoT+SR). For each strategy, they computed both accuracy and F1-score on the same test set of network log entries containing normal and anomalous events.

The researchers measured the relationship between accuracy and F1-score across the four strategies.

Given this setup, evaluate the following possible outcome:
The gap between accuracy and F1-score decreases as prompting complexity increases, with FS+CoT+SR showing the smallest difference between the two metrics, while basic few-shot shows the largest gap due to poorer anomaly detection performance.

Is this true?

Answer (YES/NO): NO